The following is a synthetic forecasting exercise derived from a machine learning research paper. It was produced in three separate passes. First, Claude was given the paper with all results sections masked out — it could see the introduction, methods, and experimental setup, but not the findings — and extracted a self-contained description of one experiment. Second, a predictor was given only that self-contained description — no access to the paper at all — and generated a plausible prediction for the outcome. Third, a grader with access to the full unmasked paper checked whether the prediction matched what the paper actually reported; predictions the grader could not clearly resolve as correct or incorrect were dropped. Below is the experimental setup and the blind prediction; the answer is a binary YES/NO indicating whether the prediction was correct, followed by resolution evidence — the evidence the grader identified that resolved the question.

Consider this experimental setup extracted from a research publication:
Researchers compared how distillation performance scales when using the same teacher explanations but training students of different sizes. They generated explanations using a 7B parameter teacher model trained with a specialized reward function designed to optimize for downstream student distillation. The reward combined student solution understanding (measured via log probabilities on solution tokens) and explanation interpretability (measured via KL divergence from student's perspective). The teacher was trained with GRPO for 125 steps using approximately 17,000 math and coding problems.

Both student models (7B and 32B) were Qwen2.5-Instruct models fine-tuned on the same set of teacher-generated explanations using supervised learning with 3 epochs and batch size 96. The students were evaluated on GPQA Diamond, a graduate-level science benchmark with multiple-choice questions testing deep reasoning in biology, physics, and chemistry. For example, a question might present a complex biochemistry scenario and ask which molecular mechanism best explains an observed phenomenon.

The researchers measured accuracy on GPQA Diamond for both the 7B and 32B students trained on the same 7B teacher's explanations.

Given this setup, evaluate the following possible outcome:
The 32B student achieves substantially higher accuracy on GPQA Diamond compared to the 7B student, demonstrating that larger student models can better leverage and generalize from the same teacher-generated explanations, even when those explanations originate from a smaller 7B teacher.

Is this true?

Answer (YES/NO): YES